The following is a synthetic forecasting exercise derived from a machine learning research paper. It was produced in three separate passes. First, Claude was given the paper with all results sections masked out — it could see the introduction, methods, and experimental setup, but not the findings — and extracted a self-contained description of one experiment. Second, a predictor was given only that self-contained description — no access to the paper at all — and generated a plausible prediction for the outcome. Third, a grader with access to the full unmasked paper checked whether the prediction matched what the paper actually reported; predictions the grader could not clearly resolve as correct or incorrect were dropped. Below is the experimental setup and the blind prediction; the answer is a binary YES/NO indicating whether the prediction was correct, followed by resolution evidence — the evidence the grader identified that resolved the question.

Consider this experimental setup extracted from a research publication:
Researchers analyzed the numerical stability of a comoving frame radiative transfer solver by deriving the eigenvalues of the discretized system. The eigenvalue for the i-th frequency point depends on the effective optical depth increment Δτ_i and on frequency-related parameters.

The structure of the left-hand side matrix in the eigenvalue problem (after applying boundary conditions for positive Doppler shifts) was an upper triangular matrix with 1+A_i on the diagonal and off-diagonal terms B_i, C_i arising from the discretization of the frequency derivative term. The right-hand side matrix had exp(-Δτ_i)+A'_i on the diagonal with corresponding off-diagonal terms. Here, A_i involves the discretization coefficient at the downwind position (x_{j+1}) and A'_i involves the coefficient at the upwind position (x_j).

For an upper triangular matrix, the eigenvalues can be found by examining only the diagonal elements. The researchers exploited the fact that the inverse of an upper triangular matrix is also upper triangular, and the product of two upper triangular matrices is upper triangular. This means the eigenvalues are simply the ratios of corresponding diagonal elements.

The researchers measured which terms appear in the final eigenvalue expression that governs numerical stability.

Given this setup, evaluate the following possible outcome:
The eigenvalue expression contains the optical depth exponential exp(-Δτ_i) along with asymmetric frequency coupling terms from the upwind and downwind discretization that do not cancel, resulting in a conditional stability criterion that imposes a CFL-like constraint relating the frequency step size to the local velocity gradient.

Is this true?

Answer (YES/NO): NO